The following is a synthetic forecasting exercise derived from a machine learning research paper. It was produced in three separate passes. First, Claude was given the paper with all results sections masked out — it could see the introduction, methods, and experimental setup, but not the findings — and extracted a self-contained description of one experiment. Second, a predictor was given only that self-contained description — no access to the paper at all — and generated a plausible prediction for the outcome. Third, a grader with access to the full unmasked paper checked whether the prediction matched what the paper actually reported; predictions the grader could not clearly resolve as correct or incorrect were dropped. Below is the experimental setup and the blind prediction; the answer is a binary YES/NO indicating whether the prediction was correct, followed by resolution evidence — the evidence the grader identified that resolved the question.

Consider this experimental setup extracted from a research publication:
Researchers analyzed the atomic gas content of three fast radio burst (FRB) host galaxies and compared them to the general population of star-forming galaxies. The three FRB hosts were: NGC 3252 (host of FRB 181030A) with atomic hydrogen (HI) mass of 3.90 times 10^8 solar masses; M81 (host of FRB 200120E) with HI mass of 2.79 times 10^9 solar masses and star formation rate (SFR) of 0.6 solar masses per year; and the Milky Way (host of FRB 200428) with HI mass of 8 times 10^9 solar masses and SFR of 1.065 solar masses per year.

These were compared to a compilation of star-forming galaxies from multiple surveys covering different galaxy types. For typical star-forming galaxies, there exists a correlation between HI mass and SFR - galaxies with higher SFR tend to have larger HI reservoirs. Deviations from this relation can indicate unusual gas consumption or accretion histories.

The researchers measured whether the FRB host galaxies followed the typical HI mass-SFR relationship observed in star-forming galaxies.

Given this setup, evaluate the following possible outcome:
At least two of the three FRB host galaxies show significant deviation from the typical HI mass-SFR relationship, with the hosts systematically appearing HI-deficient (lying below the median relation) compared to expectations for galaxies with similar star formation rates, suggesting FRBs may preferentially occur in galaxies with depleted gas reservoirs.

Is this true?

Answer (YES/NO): NO